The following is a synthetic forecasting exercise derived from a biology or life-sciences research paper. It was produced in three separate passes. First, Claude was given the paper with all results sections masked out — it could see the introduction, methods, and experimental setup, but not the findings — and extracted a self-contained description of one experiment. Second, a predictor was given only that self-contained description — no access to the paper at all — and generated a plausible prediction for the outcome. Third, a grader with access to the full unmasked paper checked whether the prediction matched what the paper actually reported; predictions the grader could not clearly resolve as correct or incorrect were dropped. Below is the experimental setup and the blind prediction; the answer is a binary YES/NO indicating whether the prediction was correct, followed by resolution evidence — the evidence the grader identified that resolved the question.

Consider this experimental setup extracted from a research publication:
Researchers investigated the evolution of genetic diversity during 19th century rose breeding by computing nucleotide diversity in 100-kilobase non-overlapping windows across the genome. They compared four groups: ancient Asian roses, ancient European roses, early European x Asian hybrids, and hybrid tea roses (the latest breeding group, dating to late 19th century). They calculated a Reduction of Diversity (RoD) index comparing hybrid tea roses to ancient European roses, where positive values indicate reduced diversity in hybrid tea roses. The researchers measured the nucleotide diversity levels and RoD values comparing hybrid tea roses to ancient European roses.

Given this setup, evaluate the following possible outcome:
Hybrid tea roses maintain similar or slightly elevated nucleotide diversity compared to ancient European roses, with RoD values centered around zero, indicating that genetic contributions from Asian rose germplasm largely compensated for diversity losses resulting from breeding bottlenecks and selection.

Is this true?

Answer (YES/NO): NO